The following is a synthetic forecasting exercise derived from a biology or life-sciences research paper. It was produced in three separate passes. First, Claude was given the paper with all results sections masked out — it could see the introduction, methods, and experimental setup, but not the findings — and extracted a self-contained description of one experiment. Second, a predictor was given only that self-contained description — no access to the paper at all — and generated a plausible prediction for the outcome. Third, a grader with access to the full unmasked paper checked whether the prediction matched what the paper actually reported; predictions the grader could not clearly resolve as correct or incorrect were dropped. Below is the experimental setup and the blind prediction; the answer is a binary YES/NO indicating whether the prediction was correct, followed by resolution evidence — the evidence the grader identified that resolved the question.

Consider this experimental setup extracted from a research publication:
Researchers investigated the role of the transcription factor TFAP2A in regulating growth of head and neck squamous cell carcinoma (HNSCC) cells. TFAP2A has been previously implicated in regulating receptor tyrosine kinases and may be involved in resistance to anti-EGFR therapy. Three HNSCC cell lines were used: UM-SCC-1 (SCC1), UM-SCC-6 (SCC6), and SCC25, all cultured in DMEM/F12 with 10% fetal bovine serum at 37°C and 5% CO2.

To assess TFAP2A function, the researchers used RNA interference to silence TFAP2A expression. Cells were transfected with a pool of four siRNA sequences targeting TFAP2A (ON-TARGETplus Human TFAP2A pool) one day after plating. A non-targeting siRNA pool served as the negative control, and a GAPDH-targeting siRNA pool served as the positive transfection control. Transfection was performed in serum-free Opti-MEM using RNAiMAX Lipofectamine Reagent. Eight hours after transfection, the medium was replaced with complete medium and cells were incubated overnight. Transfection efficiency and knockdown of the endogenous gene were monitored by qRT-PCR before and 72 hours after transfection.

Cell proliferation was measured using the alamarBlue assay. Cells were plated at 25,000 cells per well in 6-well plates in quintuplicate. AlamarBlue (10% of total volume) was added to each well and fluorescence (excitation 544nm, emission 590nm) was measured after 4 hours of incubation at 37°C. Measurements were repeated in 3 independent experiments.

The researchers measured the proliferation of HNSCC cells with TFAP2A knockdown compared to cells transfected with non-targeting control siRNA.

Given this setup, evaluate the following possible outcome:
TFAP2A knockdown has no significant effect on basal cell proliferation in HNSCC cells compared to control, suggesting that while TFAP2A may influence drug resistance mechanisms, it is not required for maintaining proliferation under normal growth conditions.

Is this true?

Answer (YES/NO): NO